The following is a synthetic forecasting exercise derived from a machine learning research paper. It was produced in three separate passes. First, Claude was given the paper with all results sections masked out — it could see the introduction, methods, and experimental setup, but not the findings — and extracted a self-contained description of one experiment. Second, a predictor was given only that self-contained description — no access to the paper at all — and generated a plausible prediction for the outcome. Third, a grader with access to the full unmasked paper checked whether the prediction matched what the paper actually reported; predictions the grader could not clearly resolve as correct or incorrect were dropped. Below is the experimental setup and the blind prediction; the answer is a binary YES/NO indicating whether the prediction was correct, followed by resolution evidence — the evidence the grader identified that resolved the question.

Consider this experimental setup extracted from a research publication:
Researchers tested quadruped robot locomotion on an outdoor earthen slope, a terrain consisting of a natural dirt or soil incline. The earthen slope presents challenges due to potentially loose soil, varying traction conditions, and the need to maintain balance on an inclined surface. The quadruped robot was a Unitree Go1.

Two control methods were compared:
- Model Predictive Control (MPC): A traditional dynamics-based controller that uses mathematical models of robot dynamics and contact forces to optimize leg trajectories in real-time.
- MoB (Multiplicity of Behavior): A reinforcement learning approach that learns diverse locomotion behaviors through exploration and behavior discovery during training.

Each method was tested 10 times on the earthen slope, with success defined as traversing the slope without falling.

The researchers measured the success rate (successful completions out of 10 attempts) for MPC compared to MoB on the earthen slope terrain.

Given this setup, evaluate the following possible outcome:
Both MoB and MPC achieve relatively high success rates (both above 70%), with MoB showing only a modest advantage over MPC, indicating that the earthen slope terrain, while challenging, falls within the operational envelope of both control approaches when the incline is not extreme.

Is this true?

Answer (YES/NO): NO